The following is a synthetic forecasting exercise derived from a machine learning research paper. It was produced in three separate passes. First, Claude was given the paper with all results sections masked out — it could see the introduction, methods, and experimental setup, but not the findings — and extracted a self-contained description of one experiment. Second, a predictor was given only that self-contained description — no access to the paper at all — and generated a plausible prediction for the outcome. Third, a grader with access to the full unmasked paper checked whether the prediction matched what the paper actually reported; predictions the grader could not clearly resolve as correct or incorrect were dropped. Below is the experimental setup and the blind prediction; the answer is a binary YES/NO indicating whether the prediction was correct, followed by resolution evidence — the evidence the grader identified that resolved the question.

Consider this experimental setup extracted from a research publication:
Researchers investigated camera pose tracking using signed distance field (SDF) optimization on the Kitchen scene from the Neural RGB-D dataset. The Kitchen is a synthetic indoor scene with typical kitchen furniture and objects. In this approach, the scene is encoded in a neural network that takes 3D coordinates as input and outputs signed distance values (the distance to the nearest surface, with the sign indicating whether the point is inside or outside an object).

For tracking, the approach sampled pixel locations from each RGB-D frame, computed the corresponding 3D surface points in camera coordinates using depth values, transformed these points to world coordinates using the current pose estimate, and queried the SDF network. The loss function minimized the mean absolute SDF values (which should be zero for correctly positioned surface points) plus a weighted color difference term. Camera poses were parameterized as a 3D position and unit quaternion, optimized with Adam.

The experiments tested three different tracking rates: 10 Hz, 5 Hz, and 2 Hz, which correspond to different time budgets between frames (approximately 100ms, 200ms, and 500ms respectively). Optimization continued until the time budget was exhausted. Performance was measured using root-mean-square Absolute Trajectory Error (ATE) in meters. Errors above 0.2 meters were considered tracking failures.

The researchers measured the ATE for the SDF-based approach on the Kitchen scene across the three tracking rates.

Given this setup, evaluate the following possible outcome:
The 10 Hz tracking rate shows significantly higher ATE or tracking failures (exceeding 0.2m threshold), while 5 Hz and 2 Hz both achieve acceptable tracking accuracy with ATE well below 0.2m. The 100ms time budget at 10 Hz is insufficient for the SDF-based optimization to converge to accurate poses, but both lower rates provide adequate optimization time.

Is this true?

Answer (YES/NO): NO